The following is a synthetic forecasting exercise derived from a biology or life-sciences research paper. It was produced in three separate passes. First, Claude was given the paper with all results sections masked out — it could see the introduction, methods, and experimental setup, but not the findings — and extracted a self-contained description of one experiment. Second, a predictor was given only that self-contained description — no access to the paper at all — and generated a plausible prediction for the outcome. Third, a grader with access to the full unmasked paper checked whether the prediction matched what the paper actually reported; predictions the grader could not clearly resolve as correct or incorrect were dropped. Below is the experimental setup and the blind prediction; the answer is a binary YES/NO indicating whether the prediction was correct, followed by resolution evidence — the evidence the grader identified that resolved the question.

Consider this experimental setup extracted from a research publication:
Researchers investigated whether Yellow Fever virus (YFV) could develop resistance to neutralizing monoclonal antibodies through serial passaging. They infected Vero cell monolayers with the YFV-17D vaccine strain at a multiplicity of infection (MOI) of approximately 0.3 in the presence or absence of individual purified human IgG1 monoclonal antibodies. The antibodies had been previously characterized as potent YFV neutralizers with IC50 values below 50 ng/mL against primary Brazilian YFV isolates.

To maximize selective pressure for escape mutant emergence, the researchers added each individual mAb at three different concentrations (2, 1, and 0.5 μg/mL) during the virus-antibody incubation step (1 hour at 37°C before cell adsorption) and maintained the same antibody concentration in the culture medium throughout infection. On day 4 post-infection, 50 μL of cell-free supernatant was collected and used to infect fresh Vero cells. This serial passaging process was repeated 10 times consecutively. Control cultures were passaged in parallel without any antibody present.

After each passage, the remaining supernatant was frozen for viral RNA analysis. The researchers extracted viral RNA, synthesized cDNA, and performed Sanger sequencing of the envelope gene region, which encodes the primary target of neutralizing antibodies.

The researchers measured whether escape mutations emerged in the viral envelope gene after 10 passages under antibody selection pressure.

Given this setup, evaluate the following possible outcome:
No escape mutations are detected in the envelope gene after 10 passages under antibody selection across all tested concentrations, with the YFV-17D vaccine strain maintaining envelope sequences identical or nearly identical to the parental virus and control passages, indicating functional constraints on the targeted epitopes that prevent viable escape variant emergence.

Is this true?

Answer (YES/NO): YES